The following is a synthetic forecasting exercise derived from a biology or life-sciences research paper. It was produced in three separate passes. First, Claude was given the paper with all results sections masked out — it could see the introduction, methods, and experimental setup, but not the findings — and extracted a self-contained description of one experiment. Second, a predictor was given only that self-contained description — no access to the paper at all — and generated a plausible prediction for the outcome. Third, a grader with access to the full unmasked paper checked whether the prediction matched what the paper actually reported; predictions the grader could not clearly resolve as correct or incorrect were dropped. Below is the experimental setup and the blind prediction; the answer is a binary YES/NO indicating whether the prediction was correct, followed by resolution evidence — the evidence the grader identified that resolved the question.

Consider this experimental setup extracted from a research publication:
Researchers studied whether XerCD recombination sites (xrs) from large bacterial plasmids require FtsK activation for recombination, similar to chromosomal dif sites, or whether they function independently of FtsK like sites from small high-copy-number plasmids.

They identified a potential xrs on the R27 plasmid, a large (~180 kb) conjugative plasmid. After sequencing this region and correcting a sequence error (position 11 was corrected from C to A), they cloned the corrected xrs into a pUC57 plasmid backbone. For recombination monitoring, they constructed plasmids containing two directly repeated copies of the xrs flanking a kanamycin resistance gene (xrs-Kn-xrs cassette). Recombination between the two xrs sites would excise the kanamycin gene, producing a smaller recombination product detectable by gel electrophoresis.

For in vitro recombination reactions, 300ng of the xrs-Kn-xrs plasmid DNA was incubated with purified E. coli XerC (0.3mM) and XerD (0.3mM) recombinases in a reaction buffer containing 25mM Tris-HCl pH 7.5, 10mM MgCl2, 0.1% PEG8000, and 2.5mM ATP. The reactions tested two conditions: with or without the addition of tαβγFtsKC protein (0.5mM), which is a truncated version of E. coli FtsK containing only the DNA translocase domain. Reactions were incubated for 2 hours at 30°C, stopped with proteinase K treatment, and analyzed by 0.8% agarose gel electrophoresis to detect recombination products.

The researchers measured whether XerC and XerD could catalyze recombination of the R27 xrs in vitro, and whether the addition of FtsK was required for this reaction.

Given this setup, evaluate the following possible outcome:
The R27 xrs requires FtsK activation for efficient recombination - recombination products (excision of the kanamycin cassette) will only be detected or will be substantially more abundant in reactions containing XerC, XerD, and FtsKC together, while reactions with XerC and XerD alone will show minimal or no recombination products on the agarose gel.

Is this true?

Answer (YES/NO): YES